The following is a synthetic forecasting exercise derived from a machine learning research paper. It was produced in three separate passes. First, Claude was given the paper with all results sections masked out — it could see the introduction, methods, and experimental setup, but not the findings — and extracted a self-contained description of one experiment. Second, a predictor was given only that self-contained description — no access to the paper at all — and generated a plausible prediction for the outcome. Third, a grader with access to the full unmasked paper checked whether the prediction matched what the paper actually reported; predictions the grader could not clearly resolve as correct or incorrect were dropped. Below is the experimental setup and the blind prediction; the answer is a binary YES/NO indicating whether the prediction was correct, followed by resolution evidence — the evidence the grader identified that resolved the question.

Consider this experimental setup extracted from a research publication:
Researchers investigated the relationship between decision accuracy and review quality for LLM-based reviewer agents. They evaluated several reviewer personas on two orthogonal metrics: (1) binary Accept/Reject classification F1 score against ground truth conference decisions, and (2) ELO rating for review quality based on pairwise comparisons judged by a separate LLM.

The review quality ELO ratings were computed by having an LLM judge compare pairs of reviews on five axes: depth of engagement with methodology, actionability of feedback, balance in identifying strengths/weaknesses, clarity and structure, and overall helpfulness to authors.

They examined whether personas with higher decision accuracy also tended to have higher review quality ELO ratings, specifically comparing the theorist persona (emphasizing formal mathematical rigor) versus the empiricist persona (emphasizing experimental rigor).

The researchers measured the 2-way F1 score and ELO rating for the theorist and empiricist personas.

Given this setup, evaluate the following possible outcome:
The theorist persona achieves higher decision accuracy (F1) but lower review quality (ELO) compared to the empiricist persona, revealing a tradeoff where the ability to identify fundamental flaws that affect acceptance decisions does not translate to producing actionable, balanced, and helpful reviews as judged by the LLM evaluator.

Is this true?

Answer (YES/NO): YES